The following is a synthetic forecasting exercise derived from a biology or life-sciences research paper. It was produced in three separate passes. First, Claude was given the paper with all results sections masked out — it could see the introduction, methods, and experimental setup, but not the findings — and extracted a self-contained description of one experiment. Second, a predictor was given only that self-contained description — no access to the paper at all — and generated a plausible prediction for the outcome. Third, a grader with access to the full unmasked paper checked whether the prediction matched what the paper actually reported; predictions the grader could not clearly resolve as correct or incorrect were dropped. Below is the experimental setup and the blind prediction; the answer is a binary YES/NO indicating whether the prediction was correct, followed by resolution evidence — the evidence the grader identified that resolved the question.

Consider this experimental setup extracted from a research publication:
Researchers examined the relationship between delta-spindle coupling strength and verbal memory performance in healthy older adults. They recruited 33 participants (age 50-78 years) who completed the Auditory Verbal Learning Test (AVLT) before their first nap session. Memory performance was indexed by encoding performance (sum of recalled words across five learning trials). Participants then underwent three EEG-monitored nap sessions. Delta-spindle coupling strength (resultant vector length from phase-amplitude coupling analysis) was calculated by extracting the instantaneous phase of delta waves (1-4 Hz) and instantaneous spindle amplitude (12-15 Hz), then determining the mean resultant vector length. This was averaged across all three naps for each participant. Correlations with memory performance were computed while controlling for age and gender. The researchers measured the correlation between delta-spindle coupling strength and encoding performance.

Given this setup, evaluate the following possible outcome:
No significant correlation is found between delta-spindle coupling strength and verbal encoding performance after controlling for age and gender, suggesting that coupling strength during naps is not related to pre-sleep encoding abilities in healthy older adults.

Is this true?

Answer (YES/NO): YES